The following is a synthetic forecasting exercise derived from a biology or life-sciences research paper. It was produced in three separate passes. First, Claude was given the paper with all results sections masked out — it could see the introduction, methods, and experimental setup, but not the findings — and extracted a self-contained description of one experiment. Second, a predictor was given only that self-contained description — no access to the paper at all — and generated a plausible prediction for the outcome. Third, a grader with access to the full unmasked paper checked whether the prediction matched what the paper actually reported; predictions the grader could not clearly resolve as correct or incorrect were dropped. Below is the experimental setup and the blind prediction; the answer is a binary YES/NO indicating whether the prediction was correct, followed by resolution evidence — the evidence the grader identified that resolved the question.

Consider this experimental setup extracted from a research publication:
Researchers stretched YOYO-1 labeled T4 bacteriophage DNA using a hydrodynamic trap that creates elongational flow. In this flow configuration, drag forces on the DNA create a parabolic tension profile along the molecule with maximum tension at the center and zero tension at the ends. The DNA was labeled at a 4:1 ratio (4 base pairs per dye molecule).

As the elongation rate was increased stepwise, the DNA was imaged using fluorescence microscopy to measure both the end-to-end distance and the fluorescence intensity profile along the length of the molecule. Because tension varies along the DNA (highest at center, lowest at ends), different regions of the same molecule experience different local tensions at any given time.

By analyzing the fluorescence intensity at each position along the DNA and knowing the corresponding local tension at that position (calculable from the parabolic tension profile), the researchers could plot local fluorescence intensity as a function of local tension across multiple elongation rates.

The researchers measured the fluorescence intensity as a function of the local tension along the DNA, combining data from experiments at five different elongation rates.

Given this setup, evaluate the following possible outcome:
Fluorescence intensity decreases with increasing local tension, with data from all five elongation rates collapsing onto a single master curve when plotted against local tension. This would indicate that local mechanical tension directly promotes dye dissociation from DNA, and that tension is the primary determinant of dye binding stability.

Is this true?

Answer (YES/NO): NO